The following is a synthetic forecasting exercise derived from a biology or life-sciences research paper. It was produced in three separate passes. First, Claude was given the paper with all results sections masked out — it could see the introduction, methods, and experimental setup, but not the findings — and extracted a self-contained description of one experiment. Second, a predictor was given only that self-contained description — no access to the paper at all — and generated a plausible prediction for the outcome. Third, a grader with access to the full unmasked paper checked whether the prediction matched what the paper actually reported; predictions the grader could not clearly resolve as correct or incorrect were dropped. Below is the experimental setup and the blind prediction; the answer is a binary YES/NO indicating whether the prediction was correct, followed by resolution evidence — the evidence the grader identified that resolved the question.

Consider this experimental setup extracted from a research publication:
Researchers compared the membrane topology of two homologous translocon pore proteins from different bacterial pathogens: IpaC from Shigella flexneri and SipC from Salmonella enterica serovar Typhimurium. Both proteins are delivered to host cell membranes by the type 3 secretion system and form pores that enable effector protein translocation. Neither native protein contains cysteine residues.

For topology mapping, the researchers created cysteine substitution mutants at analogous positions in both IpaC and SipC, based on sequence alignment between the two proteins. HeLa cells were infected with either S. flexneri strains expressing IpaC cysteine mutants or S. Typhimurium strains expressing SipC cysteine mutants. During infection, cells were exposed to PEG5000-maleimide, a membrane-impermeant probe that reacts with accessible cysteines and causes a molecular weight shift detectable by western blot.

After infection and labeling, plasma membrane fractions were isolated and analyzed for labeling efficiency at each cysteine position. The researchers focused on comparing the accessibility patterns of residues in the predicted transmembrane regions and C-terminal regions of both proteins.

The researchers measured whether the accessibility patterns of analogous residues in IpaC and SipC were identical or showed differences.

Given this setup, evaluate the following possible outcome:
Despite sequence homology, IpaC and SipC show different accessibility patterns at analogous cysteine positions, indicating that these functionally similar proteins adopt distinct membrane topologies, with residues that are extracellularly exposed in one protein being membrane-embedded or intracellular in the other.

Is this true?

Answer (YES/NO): NO